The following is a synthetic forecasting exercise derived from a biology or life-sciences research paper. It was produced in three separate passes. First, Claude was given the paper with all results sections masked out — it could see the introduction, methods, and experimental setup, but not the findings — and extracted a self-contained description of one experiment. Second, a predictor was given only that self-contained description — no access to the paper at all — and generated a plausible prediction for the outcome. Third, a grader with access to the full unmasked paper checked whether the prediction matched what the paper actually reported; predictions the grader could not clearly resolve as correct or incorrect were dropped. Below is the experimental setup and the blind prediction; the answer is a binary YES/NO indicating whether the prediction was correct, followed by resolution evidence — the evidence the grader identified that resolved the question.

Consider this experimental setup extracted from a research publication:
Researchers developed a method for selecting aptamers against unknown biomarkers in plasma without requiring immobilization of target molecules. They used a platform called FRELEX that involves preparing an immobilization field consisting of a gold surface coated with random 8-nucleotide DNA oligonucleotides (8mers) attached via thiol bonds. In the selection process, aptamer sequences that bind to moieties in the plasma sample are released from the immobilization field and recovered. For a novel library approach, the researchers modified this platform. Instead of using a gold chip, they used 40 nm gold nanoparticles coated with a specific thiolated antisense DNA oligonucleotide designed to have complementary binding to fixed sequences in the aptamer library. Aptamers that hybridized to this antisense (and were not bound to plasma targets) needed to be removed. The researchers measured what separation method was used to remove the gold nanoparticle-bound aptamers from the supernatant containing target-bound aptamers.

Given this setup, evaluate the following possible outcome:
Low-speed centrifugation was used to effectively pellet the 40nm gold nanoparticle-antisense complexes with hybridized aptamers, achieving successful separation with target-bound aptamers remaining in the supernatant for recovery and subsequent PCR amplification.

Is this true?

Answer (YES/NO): NO